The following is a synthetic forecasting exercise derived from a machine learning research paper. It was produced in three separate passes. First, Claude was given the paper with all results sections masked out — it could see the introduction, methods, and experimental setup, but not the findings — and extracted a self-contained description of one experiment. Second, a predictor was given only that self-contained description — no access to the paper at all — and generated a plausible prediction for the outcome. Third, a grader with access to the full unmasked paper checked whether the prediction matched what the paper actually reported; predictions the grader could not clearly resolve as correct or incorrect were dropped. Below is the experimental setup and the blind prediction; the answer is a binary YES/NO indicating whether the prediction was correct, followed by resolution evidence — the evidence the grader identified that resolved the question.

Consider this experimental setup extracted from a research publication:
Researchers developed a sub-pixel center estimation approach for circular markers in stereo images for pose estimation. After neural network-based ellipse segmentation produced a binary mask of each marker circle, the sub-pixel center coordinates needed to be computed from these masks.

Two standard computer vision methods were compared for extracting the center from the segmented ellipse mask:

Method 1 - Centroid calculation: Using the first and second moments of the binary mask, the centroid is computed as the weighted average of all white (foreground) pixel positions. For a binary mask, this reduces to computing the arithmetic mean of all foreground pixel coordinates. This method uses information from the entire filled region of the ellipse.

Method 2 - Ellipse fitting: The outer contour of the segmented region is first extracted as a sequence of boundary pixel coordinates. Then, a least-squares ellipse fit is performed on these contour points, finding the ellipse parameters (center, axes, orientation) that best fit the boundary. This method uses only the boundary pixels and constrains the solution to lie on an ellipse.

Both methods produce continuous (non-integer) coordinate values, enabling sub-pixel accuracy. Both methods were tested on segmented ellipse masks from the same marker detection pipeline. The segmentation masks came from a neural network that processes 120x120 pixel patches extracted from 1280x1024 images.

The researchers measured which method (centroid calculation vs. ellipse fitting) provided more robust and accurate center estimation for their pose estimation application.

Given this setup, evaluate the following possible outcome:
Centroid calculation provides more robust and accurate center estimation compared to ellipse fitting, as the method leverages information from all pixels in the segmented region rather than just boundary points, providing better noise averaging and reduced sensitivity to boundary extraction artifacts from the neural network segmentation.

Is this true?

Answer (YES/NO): NO